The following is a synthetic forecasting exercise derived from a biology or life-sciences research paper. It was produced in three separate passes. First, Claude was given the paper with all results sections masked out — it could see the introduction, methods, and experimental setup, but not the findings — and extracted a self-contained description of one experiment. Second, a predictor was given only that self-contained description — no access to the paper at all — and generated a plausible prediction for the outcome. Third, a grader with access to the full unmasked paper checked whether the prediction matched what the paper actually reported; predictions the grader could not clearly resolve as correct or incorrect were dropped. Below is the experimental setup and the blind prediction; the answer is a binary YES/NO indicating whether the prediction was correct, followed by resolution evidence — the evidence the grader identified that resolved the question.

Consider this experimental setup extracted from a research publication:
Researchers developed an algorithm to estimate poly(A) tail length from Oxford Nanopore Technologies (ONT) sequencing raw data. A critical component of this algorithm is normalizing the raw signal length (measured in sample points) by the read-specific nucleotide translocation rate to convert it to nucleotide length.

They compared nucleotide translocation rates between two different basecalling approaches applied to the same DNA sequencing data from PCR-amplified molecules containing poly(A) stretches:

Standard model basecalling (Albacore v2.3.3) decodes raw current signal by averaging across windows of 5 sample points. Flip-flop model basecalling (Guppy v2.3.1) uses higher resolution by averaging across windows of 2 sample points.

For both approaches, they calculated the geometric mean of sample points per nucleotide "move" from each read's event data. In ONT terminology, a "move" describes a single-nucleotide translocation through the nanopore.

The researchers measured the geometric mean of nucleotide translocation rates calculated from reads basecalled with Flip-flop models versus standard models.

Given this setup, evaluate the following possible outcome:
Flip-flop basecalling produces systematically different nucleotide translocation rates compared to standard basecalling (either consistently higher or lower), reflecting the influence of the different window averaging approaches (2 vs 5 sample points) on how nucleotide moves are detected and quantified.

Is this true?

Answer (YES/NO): YES